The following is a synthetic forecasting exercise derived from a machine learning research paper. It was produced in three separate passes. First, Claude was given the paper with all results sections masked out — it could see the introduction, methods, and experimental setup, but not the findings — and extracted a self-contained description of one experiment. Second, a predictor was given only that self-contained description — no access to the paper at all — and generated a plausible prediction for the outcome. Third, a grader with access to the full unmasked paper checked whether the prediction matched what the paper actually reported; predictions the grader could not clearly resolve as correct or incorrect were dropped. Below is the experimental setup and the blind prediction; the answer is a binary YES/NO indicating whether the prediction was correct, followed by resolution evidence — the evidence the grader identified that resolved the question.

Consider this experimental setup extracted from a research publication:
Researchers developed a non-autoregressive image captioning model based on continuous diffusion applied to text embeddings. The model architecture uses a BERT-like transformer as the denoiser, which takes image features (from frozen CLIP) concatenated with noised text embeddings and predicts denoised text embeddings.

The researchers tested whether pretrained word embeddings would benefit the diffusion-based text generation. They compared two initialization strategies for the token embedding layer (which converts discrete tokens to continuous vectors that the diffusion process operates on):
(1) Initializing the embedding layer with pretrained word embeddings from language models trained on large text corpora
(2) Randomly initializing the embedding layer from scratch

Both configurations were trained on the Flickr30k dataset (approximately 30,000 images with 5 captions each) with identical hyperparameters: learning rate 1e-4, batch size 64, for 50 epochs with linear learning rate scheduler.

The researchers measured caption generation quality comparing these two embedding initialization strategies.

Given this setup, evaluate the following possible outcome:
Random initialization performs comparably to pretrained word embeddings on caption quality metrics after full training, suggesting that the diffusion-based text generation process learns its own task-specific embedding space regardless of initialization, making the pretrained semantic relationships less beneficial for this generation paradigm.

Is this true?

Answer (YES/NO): YES